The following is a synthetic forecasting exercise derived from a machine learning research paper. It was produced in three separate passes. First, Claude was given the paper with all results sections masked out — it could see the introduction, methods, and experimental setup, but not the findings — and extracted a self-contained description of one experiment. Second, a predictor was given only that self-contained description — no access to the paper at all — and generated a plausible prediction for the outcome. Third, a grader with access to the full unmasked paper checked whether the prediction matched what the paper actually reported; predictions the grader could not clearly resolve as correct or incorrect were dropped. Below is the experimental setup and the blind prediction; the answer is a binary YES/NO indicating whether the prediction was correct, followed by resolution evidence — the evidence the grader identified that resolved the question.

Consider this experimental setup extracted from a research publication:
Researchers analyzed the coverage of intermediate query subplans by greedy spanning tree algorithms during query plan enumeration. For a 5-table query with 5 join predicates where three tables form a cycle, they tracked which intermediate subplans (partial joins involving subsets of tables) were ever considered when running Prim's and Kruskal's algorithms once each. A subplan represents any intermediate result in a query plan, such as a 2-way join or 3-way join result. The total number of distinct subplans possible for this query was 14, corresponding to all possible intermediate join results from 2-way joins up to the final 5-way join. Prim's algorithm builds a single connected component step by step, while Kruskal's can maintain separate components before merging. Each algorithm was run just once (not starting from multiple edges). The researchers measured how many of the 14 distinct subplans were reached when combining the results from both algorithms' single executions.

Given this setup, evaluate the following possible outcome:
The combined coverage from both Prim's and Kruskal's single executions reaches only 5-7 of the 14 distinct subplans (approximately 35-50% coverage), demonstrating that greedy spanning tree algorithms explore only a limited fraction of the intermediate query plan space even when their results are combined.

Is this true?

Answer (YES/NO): NO